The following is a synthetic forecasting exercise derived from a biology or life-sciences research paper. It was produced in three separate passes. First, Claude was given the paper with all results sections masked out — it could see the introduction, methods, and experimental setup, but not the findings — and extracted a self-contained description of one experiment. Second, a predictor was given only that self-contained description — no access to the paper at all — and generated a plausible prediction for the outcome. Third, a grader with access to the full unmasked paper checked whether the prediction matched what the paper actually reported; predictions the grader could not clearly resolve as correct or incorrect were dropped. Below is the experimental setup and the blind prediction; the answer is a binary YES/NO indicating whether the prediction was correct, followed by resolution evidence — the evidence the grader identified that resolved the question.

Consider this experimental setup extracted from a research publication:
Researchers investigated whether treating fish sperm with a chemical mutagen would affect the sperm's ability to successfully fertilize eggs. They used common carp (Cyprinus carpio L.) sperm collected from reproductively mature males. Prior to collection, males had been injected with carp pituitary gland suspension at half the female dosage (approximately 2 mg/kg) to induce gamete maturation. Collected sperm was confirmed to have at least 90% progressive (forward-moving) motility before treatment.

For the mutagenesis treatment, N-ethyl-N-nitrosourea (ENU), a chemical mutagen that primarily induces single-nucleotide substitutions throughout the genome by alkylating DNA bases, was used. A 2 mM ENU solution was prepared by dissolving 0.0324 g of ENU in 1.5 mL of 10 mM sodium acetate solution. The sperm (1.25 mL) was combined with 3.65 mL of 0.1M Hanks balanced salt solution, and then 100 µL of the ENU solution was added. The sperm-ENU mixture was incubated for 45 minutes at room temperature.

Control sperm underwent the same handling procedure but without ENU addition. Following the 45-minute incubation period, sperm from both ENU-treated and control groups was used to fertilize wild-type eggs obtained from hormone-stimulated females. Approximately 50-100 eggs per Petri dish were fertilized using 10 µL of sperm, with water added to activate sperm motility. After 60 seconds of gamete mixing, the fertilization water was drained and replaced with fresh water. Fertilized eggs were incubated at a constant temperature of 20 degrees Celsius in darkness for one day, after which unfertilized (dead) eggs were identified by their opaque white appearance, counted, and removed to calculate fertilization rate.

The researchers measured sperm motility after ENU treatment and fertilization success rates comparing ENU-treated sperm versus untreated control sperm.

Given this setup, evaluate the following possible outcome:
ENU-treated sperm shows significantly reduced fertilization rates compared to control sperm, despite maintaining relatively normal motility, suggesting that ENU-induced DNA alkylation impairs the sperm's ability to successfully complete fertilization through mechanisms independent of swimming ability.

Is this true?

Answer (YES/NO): NO